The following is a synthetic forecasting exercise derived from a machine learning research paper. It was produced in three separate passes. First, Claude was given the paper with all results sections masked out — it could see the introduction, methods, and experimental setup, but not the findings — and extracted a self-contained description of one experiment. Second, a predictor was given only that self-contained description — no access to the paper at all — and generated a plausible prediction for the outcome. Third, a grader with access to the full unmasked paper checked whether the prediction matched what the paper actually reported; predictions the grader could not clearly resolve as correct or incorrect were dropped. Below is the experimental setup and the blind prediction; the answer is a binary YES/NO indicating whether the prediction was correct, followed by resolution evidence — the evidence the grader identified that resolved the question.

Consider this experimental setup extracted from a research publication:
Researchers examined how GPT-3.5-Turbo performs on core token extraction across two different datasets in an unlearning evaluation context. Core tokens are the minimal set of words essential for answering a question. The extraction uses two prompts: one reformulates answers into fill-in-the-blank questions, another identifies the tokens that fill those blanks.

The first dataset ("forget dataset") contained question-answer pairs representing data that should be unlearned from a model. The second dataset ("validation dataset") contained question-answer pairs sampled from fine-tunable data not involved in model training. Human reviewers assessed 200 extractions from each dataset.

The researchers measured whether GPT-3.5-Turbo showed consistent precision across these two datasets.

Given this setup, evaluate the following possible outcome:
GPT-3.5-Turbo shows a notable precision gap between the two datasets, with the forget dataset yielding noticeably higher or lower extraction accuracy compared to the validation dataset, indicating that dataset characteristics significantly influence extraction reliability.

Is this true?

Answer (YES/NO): NO